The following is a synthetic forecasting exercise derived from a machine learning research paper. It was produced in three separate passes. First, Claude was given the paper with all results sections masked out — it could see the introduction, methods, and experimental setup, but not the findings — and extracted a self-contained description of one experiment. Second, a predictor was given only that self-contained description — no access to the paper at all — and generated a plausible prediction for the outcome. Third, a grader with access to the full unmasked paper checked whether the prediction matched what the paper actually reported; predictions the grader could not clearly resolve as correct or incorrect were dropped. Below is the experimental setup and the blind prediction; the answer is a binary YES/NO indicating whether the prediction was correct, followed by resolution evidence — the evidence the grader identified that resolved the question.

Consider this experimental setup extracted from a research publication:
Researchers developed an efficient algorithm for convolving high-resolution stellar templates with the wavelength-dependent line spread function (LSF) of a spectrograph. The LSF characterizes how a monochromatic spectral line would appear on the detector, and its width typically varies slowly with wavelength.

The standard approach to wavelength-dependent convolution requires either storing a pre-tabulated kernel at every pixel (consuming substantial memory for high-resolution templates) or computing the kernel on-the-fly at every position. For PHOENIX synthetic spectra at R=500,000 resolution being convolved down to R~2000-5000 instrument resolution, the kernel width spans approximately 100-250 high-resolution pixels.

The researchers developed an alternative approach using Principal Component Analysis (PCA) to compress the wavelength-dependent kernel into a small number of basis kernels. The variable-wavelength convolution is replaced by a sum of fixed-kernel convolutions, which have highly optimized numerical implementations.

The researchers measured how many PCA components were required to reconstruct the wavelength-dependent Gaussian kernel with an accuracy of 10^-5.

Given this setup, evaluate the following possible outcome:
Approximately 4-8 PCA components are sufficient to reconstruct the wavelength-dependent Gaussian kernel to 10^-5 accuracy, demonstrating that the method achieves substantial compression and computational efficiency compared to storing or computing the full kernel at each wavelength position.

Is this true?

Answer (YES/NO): NO